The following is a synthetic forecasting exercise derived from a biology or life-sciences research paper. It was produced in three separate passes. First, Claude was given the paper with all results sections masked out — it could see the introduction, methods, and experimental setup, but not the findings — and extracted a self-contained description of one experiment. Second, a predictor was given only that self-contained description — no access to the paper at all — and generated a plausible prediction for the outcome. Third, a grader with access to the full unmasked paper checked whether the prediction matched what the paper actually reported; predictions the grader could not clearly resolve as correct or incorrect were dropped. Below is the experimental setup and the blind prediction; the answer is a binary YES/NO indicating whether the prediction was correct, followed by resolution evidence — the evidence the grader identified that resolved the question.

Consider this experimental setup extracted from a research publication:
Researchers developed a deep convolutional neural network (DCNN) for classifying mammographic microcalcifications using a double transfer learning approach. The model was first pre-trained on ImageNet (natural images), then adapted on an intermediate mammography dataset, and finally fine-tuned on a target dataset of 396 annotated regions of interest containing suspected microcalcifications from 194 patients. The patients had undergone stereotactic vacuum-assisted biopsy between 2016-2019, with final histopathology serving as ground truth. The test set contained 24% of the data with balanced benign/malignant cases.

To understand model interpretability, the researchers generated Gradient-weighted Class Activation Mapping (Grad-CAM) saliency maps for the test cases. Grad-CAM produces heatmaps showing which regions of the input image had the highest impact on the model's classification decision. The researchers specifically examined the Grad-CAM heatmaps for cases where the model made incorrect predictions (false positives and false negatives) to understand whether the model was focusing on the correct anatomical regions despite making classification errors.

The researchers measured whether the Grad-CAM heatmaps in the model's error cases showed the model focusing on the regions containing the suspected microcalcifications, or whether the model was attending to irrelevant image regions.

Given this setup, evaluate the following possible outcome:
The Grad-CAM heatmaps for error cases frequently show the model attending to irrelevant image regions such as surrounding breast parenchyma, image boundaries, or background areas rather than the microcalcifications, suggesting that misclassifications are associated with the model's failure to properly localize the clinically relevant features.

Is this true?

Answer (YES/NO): NO